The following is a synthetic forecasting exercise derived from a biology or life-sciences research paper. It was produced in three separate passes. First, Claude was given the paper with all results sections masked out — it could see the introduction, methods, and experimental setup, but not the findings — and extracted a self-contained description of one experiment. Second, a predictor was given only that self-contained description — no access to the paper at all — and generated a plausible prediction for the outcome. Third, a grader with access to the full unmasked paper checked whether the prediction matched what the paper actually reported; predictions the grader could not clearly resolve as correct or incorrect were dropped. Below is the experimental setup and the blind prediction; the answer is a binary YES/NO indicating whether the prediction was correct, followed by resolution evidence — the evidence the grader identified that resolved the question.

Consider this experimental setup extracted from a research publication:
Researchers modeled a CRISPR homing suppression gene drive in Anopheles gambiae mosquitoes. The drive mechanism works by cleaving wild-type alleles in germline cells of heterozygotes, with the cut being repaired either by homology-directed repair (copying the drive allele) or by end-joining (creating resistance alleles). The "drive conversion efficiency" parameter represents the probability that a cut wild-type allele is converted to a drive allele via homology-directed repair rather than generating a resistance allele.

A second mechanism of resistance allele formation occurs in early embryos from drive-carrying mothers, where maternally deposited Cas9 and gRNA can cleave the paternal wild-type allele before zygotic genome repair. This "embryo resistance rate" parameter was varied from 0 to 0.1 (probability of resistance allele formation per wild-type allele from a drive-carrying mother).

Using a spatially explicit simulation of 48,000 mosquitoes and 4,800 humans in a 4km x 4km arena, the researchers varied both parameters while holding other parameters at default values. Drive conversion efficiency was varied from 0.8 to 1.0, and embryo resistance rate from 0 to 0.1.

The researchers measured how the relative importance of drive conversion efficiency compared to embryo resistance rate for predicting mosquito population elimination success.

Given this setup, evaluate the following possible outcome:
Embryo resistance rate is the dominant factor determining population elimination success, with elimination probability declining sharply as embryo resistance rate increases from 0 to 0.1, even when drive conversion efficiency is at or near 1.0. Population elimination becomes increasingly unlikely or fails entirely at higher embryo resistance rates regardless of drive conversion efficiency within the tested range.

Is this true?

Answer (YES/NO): NO